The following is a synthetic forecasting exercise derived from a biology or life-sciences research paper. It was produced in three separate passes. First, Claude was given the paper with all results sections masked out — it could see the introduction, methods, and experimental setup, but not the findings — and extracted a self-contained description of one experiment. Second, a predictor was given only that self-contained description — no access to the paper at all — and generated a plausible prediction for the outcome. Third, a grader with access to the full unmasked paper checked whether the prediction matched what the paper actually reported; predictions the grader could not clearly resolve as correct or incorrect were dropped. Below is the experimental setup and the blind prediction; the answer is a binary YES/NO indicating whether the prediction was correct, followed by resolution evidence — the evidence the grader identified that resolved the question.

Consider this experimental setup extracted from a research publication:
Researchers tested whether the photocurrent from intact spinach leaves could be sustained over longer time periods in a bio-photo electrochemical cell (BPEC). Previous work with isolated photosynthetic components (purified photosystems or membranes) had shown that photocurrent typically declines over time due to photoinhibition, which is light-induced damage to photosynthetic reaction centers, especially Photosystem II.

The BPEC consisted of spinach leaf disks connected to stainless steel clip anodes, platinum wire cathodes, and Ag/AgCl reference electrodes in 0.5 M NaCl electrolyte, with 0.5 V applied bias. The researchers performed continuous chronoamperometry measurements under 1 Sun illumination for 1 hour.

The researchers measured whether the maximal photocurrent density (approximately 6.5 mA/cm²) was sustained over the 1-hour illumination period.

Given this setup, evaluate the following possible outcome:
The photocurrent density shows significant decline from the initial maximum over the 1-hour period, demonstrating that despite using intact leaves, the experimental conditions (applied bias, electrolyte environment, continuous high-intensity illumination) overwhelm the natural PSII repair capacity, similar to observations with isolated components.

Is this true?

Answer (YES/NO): NO